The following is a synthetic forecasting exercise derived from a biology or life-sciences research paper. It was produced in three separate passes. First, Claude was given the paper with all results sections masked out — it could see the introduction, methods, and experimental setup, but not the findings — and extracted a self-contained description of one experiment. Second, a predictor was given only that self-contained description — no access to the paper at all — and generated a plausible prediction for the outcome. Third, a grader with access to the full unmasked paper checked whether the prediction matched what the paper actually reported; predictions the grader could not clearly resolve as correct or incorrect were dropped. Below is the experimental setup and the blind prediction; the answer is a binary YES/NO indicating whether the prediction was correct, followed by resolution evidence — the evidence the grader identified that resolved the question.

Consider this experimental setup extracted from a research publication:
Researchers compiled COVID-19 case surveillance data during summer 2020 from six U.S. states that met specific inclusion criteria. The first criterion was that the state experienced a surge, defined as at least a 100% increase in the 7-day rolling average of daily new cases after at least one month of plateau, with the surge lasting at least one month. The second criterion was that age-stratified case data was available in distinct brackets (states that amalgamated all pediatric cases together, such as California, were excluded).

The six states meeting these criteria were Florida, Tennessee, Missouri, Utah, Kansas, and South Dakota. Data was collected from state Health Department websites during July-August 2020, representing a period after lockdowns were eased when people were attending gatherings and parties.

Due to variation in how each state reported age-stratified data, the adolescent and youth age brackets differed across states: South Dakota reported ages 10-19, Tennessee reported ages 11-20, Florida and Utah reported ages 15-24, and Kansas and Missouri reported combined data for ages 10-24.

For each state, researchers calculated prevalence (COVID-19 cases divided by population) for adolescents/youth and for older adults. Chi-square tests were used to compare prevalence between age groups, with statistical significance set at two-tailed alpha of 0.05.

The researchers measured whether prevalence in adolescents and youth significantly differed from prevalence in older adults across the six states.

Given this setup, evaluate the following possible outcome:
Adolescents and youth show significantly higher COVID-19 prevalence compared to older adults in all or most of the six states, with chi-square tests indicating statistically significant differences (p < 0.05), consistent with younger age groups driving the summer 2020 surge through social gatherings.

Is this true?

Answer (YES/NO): YES